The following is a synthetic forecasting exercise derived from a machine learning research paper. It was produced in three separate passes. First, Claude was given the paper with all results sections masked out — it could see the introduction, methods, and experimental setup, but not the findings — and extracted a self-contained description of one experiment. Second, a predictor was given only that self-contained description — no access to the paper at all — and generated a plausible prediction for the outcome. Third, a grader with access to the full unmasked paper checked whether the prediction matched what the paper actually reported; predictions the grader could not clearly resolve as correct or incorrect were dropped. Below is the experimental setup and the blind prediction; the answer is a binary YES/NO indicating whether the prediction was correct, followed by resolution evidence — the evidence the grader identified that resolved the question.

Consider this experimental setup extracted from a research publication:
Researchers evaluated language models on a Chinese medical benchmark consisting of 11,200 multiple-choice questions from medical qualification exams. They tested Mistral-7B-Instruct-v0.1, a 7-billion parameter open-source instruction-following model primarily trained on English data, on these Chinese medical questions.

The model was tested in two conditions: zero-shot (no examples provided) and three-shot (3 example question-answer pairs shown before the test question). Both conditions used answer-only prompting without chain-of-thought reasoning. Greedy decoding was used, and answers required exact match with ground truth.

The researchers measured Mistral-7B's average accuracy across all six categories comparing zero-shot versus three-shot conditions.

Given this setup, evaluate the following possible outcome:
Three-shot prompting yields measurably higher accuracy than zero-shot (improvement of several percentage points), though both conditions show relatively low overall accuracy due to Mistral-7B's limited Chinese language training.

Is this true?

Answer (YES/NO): NO